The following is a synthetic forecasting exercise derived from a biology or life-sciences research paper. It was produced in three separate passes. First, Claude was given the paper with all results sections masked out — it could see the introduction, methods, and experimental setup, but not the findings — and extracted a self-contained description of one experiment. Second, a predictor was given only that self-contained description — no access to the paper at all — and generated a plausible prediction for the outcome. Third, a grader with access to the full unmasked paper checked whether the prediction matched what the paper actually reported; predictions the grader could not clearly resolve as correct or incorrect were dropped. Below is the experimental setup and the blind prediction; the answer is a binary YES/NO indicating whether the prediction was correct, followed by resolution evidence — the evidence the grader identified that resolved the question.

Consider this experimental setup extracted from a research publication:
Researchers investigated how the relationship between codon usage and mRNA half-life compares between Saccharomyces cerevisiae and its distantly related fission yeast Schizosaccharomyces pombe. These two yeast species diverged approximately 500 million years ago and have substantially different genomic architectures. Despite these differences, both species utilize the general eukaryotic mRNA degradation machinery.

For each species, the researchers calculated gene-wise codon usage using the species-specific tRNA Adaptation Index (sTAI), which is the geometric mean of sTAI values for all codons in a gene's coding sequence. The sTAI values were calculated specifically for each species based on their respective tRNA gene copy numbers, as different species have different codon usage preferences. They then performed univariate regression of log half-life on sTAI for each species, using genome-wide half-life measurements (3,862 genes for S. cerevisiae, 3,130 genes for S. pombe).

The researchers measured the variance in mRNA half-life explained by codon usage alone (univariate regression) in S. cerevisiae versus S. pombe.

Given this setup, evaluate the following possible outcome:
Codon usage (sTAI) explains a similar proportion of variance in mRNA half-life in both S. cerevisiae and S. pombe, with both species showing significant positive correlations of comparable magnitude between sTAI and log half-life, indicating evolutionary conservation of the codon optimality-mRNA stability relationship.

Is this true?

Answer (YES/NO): NO